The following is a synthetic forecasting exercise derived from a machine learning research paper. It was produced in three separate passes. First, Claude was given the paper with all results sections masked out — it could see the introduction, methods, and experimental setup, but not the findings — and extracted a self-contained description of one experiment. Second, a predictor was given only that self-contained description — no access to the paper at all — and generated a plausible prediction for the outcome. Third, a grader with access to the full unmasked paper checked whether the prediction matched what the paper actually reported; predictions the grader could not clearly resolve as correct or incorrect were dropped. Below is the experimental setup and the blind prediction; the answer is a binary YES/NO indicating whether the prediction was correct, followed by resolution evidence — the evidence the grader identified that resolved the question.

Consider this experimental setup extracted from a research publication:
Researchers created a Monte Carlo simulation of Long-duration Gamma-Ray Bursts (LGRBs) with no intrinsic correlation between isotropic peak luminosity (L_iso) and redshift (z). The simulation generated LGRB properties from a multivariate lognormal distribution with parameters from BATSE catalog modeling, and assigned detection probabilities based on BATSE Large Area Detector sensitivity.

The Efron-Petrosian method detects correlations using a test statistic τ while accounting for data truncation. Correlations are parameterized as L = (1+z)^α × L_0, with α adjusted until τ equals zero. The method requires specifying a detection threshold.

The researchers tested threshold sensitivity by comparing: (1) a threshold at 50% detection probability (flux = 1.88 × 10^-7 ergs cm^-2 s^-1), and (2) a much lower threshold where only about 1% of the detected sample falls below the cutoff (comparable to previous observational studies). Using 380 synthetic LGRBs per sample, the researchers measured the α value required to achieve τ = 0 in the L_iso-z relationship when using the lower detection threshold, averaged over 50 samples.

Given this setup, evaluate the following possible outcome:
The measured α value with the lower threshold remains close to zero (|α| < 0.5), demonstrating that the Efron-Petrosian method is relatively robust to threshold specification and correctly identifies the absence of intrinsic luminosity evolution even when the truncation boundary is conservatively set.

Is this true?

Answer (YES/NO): NO